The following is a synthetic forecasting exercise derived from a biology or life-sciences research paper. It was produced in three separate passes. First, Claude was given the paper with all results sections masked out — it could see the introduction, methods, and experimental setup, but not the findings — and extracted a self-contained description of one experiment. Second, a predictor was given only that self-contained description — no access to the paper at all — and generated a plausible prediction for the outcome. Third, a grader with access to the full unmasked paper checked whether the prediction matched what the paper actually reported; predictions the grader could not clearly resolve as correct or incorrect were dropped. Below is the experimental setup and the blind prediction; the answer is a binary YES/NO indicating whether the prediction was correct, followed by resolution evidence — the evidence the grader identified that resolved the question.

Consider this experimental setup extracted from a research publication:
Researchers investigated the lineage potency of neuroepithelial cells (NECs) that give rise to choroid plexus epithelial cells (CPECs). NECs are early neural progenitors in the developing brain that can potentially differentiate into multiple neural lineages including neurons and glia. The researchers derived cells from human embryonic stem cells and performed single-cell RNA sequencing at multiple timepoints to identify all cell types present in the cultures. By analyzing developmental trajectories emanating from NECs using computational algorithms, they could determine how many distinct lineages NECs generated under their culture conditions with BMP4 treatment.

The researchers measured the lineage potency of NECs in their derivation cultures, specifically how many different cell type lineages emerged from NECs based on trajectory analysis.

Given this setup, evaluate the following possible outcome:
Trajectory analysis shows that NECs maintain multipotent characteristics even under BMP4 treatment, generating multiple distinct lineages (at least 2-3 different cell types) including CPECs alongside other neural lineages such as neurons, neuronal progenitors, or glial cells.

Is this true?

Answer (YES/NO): YES